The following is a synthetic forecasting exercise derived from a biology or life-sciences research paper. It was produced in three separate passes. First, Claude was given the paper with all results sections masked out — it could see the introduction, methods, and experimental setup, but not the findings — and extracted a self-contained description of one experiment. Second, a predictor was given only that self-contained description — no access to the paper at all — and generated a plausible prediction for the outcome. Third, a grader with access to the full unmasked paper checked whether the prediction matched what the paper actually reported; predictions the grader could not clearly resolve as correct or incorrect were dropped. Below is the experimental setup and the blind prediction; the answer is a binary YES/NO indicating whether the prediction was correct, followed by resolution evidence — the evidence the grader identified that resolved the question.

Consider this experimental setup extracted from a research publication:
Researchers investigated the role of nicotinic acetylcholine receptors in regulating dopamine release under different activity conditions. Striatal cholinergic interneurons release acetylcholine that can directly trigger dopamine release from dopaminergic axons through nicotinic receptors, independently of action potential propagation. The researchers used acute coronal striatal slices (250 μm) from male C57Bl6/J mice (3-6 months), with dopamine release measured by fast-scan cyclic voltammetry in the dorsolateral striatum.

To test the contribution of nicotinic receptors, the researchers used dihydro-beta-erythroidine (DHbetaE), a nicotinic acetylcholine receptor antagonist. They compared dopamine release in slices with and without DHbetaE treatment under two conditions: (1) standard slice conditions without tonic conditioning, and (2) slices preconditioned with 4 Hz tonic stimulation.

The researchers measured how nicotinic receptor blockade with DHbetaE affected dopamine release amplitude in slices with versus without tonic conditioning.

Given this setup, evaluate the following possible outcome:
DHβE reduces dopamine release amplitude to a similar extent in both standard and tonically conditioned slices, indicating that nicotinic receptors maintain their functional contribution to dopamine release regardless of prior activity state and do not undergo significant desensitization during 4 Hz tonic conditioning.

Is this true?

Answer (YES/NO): NO